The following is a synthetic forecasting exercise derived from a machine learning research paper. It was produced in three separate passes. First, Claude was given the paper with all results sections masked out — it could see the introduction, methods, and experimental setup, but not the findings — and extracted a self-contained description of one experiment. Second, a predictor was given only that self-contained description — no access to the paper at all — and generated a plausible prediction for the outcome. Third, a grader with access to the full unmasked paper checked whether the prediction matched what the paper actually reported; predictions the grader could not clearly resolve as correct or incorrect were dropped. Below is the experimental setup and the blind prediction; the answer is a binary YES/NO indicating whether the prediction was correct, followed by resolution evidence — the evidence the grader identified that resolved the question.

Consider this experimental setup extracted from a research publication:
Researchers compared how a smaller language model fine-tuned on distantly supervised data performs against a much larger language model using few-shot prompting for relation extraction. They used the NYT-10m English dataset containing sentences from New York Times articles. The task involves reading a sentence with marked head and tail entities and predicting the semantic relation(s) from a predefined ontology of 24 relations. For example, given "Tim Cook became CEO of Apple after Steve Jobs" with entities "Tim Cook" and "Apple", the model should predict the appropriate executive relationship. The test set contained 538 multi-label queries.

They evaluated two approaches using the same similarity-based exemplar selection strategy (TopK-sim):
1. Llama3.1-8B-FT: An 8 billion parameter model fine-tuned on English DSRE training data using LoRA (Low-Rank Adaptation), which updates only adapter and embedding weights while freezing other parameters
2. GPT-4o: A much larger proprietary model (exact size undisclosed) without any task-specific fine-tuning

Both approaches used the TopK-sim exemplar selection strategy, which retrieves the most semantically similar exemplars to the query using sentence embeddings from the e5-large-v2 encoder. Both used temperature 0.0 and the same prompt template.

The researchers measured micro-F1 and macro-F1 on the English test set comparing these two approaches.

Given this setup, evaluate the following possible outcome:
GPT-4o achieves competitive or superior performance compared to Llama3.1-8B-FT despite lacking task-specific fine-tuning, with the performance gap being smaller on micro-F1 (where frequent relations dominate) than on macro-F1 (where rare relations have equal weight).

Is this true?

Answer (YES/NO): YES